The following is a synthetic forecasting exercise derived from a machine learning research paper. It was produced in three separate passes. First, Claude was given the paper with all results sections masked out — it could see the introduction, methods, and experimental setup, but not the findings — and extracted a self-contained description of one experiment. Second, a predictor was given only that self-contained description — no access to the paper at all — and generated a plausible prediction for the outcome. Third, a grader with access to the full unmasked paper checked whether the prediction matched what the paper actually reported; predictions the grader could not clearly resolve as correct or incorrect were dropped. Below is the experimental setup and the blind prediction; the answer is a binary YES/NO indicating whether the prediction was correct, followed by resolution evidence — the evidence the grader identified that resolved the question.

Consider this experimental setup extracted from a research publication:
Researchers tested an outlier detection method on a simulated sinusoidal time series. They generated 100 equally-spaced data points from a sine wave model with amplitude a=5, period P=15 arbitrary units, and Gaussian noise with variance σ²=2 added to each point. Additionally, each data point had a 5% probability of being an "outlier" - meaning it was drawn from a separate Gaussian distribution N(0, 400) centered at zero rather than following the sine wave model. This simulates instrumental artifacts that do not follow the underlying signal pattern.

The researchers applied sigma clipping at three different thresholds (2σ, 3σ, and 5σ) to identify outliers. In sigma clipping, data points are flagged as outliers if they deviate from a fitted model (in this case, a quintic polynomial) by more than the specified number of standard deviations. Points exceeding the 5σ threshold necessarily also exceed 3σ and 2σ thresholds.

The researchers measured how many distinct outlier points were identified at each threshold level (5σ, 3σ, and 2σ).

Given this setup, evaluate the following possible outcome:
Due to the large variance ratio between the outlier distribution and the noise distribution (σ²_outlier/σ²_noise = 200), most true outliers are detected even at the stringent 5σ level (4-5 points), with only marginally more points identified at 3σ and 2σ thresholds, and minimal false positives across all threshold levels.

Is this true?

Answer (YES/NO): NO